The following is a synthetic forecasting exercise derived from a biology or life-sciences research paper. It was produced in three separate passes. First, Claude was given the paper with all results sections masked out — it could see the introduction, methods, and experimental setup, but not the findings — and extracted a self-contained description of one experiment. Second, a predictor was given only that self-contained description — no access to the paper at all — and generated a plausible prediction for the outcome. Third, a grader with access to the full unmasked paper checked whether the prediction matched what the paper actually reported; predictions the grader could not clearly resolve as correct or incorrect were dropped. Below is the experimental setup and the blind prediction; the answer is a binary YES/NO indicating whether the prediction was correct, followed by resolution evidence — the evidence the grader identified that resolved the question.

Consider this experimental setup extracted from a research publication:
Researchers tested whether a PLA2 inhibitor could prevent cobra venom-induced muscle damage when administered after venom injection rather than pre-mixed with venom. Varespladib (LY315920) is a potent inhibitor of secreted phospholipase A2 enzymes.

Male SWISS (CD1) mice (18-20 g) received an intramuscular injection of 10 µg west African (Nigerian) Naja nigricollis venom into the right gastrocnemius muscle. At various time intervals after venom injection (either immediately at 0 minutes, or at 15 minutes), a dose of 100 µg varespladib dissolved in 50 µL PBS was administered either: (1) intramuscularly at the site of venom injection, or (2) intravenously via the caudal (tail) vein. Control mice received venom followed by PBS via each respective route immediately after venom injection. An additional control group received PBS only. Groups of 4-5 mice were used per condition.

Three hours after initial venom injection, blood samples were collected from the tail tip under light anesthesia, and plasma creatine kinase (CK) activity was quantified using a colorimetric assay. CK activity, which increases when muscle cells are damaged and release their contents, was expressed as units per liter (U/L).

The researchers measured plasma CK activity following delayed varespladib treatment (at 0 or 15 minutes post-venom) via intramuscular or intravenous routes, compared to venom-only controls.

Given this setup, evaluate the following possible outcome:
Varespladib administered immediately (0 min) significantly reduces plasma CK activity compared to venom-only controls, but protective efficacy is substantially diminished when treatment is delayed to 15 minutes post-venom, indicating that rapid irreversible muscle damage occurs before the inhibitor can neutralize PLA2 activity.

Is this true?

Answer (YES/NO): NO